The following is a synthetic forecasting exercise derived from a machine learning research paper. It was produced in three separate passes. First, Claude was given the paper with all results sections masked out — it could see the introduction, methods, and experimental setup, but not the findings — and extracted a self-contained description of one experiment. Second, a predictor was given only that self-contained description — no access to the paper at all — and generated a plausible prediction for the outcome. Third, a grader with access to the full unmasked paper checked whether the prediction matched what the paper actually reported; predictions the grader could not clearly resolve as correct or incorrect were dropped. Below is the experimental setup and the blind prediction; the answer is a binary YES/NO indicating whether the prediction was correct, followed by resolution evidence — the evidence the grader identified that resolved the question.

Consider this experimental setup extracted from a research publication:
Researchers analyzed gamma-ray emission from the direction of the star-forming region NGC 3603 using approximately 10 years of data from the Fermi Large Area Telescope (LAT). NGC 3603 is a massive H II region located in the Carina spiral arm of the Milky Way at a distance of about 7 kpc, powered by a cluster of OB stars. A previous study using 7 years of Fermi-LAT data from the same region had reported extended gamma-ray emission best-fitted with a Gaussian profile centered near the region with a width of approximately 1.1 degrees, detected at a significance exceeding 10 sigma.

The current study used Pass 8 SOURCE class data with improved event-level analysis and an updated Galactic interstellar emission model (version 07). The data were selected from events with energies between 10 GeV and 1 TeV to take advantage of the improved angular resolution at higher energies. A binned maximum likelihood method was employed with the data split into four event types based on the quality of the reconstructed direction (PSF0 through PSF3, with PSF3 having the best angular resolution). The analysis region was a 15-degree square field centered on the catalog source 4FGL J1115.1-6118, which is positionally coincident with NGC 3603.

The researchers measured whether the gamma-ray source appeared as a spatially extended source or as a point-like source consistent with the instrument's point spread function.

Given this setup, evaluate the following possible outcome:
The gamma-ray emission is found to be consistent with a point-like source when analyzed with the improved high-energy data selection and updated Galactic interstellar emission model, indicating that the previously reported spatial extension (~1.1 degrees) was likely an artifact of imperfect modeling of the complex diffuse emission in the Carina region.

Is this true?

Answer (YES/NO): YES